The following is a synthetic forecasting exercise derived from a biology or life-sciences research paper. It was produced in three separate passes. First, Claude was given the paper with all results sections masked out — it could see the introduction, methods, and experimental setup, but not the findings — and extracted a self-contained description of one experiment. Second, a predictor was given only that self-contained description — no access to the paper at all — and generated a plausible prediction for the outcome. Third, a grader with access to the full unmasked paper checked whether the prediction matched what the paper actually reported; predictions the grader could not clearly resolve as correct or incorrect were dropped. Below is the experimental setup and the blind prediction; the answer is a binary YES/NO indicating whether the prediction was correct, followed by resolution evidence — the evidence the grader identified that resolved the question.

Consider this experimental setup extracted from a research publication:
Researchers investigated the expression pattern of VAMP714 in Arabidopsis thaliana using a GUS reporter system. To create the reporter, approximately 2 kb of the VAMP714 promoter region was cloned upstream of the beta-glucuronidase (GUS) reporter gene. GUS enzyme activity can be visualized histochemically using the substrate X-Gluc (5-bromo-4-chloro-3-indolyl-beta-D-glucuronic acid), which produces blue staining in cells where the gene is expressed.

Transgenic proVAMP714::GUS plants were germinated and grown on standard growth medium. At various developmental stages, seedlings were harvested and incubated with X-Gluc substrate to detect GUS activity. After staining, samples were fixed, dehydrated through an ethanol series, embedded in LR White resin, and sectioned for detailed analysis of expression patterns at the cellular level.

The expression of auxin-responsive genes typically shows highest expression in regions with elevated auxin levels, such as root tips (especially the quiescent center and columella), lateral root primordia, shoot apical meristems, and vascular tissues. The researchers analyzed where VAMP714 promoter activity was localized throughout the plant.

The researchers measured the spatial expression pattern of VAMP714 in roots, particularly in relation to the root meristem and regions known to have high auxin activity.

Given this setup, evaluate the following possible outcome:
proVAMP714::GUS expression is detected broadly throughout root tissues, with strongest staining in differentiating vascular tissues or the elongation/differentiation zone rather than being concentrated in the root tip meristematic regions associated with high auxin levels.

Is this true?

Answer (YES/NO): YES